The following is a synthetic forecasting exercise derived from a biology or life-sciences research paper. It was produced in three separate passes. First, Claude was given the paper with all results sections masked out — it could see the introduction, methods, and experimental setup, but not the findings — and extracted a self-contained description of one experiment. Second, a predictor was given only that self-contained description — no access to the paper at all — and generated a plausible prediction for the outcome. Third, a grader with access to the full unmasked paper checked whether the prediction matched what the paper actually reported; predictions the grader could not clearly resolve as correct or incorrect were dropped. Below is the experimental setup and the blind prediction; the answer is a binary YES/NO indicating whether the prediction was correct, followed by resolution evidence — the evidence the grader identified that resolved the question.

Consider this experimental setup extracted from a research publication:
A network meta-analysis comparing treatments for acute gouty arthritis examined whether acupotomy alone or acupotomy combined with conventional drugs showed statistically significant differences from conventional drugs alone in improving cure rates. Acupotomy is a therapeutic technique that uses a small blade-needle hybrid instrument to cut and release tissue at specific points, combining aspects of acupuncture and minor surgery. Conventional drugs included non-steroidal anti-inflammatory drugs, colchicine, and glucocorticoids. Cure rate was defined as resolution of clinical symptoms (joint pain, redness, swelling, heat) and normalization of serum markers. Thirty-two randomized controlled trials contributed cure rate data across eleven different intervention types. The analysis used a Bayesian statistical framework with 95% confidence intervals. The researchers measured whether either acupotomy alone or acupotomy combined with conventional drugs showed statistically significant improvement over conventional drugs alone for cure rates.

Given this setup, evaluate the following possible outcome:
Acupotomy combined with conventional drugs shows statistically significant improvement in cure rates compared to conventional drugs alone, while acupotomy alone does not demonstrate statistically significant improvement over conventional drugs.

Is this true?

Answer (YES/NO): NO